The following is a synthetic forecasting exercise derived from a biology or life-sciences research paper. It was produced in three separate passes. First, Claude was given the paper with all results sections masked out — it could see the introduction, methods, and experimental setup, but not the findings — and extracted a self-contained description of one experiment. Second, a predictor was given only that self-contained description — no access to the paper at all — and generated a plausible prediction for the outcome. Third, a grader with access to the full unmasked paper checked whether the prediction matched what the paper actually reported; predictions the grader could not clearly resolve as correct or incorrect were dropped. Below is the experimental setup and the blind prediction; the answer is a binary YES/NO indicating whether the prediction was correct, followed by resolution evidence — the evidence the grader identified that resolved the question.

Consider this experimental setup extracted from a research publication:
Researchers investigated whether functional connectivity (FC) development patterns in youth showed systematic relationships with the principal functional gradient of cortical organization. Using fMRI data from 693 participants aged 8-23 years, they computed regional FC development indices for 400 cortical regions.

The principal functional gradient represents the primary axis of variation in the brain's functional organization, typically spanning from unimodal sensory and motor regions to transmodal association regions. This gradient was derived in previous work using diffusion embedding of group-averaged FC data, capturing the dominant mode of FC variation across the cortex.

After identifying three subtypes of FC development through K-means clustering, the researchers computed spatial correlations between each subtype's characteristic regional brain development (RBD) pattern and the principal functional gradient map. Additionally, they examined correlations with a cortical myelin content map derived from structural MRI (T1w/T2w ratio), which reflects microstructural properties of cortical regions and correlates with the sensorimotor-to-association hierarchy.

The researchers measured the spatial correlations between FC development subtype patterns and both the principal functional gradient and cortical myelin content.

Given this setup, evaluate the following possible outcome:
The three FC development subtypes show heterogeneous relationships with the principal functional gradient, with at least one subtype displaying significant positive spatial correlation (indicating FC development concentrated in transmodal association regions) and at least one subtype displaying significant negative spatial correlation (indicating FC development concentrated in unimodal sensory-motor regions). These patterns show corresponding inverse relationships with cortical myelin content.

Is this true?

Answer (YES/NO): YES